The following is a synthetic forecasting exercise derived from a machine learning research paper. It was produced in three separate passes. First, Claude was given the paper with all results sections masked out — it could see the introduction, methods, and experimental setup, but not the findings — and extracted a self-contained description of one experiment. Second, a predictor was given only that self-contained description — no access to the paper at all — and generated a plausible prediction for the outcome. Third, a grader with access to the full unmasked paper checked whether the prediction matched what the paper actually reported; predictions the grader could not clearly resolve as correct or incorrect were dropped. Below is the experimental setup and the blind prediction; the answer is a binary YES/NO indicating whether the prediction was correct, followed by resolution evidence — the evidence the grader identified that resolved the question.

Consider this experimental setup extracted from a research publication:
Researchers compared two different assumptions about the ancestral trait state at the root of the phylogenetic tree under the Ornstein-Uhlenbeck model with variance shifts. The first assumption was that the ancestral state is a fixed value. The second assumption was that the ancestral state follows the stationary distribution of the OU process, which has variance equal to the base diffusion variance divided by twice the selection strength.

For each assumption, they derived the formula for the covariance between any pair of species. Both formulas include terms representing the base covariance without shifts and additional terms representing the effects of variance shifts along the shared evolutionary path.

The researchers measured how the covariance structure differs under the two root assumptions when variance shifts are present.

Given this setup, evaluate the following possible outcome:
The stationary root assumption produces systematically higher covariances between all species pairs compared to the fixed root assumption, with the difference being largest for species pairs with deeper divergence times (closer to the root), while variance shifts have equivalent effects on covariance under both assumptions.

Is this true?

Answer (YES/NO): NO